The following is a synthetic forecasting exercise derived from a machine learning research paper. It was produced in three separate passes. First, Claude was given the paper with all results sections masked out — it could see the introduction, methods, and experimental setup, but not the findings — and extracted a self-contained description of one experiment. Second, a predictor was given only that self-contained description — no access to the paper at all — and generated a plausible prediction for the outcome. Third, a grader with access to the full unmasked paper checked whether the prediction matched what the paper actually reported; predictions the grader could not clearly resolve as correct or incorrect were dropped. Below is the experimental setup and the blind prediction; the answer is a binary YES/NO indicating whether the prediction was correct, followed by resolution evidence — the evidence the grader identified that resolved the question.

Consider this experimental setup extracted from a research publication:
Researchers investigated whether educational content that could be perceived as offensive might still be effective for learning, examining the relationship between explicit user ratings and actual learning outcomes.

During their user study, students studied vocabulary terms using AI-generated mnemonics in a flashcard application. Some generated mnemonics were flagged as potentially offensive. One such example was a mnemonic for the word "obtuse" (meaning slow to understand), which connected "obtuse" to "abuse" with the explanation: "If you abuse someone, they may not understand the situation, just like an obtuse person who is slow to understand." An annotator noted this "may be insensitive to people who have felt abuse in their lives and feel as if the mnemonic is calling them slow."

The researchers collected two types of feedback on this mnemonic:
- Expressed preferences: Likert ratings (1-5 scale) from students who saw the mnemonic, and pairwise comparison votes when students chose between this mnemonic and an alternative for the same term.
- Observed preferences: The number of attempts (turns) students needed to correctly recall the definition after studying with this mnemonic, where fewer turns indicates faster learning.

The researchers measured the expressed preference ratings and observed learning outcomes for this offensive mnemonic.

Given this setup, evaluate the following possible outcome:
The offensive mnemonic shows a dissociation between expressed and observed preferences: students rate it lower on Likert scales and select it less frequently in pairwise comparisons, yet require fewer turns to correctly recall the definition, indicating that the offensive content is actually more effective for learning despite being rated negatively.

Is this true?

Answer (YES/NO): YES